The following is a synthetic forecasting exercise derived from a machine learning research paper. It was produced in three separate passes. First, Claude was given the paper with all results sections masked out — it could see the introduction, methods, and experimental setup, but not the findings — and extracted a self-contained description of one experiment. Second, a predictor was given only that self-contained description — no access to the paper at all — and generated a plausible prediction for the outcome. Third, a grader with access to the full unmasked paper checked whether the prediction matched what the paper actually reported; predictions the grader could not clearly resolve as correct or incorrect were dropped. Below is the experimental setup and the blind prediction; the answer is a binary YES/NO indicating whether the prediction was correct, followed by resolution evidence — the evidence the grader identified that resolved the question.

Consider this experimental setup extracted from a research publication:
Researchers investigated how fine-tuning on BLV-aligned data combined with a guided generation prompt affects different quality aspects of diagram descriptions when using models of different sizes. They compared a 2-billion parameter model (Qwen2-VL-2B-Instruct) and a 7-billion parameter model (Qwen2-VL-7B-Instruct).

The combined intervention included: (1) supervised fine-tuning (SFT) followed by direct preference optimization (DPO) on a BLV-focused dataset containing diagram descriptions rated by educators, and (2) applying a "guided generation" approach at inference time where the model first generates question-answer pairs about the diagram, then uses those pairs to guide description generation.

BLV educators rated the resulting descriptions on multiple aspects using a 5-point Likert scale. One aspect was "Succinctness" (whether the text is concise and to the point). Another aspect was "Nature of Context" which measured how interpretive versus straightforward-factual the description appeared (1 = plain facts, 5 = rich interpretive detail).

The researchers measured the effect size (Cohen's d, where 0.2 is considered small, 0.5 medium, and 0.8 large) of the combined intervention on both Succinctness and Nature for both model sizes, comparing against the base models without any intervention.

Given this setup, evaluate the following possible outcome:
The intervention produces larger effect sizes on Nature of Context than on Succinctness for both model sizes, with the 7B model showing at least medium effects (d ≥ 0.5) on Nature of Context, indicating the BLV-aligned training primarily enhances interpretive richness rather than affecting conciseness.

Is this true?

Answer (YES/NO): NO